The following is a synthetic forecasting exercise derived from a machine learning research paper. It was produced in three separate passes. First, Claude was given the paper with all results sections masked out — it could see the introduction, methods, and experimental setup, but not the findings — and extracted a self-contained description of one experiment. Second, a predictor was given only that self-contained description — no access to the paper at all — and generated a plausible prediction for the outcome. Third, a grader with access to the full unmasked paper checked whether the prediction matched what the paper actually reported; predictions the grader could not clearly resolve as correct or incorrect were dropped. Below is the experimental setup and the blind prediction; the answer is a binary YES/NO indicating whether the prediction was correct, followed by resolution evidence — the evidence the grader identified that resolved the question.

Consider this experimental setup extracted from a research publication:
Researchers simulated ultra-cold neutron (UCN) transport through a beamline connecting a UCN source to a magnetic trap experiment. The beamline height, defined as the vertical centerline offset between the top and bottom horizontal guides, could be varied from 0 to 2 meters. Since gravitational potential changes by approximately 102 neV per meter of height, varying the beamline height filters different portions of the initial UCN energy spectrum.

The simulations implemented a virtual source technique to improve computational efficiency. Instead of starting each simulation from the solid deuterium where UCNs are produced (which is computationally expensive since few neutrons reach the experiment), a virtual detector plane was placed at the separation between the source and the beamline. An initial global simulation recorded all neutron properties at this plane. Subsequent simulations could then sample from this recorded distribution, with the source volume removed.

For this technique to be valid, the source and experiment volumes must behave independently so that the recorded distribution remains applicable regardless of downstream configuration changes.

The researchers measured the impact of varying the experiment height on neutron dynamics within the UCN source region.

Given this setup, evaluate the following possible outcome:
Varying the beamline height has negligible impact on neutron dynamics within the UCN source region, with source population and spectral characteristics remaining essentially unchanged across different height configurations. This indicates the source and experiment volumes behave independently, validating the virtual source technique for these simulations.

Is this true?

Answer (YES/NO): YES